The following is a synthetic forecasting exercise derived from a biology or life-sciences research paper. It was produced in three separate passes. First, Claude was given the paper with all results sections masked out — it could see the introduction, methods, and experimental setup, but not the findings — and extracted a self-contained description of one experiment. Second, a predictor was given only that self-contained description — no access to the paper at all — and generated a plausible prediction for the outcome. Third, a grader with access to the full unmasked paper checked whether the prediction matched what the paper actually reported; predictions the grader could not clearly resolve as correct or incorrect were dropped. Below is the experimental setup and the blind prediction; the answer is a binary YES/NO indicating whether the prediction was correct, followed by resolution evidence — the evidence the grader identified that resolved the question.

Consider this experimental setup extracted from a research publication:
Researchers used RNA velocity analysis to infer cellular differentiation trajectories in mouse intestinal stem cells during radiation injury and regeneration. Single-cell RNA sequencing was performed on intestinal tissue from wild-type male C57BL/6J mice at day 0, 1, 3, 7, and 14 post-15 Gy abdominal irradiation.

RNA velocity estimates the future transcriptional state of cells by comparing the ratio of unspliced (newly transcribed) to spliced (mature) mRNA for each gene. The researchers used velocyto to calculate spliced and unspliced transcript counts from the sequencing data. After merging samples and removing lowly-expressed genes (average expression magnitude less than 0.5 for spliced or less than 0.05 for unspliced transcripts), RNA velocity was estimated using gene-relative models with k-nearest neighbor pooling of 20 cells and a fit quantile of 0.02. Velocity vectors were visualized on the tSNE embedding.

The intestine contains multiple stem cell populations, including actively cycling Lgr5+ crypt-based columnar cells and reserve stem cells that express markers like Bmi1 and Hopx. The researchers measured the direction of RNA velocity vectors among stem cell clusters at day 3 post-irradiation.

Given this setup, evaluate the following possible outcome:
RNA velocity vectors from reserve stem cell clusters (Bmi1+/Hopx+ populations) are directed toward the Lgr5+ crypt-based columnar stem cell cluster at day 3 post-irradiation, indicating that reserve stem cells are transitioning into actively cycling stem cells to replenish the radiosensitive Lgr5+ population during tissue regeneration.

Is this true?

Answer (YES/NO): NO